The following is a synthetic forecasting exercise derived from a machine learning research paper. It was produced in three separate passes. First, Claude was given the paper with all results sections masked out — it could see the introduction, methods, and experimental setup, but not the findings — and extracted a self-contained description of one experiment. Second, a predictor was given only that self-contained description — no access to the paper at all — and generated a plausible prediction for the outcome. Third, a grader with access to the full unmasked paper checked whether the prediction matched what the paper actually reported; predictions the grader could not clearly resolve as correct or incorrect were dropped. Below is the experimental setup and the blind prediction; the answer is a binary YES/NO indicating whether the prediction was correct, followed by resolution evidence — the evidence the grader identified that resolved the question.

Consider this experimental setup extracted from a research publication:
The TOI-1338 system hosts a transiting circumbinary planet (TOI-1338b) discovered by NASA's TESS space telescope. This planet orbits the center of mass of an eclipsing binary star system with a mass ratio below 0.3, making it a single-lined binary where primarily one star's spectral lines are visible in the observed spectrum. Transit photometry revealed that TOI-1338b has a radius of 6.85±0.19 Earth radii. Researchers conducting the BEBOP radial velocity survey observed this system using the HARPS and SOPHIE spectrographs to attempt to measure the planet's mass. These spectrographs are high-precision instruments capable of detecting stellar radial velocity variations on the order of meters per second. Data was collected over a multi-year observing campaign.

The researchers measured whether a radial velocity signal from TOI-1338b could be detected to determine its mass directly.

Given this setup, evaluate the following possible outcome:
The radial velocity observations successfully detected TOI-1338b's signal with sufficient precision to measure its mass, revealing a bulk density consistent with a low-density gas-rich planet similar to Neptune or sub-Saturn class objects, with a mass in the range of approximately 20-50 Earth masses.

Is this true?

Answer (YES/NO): NO